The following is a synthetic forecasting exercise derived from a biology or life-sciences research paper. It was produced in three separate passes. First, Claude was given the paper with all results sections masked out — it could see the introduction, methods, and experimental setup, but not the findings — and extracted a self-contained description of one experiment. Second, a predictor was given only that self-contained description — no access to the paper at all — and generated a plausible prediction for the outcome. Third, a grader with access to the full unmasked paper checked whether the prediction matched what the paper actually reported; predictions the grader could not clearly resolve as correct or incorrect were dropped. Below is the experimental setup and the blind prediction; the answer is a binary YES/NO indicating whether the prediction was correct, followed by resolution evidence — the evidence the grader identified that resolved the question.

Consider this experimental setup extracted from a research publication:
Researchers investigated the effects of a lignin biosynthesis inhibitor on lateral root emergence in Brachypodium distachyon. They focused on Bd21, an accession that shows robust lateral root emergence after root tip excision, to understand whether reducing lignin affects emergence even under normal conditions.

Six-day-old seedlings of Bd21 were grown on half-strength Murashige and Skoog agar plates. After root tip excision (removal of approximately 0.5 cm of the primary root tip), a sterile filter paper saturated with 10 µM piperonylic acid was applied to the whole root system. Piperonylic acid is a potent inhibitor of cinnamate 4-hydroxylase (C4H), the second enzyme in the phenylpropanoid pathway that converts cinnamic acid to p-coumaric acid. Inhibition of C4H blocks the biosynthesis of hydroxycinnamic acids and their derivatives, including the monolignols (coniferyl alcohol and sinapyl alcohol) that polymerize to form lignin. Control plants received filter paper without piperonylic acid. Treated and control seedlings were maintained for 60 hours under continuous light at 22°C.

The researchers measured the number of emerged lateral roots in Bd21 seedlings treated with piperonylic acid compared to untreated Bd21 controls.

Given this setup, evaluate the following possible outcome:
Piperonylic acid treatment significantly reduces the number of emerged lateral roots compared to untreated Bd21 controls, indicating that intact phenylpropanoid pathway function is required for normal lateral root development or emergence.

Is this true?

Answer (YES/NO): NO